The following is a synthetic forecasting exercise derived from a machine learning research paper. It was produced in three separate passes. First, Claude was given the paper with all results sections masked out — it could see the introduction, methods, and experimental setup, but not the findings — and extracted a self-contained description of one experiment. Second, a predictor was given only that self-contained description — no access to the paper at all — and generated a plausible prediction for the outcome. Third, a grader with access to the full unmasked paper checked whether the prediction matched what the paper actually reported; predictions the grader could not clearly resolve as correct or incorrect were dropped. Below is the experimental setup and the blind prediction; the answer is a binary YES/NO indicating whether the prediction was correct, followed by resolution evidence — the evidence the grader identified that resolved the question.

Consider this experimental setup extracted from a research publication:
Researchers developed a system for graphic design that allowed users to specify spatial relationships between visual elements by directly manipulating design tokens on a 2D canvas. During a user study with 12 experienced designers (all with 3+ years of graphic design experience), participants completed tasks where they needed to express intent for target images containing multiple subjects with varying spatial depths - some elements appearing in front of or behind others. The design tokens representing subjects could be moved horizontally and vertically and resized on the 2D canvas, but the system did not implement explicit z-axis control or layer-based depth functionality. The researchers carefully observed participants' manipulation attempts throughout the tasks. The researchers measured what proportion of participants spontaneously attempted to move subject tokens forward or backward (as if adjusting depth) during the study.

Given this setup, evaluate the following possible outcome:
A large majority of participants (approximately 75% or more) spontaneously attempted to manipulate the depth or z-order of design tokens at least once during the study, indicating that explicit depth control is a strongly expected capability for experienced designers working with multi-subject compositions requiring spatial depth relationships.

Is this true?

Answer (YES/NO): NO